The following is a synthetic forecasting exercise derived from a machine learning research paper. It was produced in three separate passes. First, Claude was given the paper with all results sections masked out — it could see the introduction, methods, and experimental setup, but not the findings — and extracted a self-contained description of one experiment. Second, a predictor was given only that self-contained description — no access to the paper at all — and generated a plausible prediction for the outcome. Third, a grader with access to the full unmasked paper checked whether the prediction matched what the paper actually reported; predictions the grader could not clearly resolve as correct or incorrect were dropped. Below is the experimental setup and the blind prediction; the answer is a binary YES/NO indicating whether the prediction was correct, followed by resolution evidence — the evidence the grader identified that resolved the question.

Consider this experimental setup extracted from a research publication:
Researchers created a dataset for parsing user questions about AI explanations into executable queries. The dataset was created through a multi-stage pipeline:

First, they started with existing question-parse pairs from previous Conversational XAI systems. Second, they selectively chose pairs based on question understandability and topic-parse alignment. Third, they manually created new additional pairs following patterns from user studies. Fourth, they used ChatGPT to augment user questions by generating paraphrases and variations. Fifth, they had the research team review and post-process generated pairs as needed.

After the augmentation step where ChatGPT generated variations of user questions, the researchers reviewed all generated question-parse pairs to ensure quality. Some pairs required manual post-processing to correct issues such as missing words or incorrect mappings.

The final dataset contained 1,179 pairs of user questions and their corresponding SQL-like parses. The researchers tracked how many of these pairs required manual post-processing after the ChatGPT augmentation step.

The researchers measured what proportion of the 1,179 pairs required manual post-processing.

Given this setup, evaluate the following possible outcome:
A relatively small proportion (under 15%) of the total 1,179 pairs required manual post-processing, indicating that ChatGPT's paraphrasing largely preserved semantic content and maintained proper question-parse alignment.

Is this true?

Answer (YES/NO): YES